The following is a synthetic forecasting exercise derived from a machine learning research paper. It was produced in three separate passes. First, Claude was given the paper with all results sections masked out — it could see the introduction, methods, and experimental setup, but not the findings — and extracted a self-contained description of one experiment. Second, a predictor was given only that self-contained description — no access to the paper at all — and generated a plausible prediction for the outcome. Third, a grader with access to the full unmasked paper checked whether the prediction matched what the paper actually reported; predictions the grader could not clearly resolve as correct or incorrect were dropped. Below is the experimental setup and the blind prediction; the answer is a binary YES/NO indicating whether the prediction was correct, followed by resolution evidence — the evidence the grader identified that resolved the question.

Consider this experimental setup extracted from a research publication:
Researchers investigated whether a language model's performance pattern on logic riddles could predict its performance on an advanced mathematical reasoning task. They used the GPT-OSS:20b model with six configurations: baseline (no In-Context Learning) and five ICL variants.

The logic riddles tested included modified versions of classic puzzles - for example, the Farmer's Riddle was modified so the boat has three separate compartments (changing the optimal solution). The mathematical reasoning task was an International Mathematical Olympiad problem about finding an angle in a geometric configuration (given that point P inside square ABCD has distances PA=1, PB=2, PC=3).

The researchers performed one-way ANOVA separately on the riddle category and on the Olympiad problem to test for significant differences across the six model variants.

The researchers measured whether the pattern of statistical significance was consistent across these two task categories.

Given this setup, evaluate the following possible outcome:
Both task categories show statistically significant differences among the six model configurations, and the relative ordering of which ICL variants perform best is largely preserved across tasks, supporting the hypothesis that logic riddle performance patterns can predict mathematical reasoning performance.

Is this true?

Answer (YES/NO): NO